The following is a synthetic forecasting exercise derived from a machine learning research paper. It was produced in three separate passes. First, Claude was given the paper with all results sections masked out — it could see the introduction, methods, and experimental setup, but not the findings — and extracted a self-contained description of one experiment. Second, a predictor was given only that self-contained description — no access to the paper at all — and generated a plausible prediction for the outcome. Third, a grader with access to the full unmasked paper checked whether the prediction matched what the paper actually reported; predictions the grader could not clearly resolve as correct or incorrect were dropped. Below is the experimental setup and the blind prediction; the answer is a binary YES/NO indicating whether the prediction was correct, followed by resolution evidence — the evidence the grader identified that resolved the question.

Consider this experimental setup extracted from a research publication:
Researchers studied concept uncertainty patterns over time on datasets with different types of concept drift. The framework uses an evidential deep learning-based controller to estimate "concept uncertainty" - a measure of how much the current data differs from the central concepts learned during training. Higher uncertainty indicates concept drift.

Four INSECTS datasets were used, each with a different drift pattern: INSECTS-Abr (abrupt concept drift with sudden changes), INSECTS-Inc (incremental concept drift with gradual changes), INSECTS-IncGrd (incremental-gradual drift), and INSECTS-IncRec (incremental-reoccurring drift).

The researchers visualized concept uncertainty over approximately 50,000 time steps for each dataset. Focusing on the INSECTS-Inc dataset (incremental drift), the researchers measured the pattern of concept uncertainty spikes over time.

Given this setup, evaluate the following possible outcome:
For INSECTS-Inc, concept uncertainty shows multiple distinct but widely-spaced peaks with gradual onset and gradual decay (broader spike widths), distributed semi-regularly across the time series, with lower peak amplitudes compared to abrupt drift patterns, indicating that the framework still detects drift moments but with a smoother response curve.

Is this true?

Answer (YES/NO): NO